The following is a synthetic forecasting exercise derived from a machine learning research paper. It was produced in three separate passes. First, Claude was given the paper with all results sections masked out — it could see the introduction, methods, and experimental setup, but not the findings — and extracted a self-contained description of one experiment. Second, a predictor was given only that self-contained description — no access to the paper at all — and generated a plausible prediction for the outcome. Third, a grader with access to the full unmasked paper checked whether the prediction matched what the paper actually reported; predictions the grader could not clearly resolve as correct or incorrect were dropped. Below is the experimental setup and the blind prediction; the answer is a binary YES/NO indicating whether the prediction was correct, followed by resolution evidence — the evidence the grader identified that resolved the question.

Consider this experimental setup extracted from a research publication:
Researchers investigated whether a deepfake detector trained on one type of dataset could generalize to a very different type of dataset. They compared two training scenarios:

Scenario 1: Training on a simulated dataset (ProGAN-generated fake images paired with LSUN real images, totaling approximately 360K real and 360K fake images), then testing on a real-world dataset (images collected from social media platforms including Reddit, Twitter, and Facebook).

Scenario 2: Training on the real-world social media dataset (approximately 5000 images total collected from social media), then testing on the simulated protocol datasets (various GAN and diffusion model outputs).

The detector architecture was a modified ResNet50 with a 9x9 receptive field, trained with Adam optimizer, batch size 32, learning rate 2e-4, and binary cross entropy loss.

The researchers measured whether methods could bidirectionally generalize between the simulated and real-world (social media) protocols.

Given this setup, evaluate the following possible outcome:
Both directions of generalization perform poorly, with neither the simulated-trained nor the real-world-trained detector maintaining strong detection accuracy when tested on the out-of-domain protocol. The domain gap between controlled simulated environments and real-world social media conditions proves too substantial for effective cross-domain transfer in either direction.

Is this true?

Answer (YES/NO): YES